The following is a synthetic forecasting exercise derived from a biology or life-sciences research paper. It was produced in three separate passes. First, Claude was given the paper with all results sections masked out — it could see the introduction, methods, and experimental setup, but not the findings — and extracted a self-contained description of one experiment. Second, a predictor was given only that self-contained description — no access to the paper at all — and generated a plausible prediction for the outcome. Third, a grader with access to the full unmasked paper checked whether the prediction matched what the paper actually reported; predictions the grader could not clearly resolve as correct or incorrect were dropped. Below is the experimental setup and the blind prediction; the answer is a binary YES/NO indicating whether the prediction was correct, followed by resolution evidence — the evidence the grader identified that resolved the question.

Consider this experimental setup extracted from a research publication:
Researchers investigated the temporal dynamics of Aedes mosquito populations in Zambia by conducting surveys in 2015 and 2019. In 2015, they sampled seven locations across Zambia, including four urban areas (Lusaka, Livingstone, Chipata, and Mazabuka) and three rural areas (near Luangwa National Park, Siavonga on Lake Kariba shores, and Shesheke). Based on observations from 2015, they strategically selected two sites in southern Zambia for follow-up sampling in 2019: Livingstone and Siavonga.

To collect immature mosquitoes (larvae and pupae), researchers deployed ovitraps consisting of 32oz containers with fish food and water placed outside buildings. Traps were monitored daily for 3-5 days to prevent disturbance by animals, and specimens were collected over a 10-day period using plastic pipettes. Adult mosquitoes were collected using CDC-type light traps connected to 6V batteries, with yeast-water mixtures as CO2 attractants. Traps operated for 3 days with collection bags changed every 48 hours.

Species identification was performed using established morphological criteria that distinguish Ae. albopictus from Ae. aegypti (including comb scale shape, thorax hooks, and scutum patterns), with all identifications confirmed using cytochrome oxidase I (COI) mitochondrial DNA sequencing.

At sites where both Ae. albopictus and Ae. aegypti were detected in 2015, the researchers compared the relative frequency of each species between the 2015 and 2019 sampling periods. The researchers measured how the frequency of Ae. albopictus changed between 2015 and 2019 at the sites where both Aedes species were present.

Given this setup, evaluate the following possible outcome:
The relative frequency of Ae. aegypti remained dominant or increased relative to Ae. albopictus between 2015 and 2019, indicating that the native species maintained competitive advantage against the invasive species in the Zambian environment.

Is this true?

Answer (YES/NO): NO